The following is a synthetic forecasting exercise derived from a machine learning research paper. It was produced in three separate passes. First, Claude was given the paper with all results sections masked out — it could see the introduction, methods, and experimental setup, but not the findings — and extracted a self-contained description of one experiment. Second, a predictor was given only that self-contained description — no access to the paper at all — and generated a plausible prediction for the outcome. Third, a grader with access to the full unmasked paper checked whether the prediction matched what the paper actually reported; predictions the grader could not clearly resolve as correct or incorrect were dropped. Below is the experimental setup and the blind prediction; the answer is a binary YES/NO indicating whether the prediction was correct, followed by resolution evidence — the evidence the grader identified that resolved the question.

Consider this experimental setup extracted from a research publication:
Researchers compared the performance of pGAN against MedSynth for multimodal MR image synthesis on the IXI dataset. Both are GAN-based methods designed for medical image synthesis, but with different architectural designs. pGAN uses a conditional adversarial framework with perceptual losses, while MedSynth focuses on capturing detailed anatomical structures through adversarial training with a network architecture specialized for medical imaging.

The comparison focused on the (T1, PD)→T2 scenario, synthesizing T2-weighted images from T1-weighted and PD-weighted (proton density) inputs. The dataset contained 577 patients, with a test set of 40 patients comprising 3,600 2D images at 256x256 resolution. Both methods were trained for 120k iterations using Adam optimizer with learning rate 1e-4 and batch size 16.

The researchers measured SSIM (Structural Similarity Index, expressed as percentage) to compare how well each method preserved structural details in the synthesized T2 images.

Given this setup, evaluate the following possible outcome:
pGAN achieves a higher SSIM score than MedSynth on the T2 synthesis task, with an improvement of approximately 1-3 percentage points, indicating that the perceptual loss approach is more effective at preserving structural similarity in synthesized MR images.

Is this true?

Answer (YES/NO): NO